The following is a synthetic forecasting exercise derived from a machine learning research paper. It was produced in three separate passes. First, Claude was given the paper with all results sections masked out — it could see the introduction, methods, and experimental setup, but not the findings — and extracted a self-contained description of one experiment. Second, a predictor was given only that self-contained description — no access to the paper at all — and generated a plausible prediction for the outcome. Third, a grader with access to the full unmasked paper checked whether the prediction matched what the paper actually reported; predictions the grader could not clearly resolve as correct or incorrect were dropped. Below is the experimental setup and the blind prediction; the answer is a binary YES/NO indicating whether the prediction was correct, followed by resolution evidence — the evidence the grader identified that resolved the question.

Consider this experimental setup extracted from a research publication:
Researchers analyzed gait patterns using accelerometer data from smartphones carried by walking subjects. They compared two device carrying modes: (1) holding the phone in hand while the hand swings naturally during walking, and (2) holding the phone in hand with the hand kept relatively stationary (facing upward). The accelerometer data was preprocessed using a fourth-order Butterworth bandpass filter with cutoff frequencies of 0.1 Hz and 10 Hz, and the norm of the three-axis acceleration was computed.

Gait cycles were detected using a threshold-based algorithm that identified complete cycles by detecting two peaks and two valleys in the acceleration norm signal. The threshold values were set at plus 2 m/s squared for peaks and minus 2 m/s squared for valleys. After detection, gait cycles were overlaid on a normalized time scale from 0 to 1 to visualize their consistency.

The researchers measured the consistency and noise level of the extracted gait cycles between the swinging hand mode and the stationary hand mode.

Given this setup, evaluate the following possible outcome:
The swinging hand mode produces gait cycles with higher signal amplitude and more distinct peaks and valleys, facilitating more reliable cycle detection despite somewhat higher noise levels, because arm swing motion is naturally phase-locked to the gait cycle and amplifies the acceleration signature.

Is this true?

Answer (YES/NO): NO